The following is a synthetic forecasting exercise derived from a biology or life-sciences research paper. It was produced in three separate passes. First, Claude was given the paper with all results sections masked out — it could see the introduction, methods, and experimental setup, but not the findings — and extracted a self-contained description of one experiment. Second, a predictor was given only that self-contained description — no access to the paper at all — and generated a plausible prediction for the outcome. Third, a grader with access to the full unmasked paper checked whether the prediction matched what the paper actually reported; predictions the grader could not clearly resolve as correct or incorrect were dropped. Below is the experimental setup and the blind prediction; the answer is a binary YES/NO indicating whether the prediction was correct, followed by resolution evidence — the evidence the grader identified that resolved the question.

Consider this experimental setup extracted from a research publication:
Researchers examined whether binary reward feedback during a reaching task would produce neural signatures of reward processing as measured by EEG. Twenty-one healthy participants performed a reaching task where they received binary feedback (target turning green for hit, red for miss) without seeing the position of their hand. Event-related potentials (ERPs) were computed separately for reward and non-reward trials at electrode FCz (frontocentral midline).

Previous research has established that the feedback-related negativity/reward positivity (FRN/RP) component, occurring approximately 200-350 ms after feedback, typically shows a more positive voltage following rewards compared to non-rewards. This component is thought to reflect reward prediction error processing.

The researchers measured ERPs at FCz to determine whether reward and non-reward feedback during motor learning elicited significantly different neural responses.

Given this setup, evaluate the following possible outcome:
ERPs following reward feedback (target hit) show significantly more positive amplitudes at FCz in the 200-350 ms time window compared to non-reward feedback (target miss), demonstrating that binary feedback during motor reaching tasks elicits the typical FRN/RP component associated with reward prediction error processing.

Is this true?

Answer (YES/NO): YES